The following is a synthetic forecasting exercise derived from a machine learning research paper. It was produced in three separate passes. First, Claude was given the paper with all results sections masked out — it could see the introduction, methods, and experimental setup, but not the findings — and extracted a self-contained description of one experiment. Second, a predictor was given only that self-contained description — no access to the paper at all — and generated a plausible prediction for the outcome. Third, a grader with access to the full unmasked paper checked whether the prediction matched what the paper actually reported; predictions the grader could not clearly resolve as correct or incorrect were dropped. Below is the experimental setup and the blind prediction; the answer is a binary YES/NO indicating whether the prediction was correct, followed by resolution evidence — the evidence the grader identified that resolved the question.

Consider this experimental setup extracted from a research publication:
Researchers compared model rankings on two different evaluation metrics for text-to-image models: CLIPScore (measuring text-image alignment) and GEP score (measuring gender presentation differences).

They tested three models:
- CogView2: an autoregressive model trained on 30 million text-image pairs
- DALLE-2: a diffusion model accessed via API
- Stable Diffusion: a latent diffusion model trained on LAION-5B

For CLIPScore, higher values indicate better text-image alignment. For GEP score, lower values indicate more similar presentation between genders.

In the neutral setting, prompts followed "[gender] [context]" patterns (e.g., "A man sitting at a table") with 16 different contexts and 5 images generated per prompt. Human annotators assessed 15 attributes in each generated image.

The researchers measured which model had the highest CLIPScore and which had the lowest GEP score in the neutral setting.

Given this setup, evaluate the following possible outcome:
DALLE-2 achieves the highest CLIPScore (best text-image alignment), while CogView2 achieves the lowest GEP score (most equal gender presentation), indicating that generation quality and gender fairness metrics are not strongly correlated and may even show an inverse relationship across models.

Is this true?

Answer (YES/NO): NO